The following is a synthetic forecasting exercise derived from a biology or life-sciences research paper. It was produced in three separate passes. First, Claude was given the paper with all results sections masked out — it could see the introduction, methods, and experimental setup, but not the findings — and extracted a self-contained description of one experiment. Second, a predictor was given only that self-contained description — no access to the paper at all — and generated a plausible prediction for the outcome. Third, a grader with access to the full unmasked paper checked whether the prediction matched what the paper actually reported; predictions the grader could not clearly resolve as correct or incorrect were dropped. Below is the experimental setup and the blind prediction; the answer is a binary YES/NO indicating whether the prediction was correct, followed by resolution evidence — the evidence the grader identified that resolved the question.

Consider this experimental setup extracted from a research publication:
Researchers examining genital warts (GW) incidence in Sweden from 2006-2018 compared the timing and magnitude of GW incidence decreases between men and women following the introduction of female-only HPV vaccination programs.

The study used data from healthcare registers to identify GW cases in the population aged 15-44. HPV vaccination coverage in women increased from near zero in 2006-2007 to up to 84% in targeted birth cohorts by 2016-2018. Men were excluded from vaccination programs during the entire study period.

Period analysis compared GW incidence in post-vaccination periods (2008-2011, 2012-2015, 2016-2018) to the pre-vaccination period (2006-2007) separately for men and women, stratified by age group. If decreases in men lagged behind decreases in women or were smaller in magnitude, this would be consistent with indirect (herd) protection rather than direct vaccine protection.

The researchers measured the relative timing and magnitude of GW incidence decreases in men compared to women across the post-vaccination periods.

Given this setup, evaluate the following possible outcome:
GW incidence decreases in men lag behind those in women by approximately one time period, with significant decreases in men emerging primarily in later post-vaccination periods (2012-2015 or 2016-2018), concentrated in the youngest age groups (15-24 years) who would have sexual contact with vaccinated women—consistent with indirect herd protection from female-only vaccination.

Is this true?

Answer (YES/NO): YES